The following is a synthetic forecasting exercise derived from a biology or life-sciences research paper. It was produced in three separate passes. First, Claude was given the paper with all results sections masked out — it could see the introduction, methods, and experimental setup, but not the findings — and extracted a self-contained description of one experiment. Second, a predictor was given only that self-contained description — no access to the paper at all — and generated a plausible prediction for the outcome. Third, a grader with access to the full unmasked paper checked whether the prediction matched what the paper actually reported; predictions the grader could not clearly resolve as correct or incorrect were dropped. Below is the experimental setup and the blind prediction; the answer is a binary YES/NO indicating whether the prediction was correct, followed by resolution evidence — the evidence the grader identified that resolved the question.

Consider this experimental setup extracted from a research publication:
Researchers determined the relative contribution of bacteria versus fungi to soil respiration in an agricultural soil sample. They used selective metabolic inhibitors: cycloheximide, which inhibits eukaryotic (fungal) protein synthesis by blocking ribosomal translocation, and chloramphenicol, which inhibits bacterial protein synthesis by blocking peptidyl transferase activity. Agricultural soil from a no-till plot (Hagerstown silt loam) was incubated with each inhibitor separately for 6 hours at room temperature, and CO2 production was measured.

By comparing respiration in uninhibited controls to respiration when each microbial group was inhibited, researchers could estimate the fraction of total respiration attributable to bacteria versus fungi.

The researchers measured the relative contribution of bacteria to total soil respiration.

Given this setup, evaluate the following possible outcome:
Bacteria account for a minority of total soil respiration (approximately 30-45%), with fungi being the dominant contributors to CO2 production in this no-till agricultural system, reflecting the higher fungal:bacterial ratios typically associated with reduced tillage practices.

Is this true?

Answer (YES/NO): NO